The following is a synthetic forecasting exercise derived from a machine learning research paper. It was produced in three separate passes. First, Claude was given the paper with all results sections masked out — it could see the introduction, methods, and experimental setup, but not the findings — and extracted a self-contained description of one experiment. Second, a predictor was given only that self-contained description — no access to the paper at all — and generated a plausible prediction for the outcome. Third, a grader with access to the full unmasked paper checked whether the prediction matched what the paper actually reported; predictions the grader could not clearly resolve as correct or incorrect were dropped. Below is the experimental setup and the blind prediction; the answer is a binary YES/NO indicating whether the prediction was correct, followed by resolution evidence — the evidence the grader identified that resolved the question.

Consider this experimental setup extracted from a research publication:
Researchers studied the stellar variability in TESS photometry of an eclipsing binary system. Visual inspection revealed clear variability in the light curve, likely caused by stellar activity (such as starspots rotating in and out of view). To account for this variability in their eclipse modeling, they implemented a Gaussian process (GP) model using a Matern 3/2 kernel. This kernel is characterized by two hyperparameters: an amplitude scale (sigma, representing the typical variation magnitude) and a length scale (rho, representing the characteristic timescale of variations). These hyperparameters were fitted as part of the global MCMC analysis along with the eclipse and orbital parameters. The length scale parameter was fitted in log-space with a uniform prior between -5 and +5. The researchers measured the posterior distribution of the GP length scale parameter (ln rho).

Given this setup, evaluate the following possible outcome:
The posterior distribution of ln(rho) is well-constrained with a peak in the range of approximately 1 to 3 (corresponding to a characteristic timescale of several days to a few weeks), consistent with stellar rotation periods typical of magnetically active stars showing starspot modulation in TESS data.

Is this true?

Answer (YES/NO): NO